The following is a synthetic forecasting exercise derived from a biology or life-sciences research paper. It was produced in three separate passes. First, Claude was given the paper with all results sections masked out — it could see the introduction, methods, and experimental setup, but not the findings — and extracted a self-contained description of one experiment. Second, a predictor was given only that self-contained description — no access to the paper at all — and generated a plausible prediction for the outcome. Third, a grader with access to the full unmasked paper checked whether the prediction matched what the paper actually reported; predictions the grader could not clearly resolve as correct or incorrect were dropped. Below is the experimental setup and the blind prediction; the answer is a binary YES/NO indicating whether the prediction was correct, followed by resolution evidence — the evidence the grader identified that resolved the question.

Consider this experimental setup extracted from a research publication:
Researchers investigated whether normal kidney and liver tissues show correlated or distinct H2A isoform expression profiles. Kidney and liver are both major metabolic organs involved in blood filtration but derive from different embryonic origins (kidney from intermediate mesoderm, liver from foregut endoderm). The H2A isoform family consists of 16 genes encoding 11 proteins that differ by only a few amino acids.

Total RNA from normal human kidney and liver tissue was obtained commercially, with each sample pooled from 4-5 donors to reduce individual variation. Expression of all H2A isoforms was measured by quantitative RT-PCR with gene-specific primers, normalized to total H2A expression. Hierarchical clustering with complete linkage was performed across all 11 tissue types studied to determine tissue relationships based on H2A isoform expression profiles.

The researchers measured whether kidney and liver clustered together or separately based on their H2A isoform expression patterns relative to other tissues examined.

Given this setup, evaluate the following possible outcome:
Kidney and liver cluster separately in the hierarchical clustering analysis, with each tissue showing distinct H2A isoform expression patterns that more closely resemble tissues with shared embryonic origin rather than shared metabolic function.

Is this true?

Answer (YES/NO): NO